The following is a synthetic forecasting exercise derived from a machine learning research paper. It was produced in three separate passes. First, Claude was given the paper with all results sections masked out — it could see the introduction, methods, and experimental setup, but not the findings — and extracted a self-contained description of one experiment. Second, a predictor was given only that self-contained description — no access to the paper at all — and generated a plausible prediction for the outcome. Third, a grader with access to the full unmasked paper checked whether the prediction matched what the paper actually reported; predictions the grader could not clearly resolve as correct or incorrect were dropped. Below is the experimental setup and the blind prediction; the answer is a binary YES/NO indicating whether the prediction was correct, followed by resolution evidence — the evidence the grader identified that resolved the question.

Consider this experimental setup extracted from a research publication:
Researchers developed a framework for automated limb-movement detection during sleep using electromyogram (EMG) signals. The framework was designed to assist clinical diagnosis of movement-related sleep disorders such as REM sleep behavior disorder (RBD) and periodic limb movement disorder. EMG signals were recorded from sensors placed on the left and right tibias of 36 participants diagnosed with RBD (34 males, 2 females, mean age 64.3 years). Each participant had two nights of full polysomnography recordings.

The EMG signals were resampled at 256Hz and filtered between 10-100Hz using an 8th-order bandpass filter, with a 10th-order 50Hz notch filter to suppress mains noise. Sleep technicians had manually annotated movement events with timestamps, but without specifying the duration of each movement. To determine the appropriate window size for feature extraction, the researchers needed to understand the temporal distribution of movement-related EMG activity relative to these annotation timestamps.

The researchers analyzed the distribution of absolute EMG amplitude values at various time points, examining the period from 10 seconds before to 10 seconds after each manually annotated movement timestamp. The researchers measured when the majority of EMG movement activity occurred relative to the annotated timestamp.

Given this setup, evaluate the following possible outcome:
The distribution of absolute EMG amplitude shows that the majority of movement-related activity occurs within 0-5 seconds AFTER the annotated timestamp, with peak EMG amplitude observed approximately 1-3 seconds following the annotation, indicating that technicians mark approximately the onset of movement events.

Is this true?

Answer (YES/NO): NO